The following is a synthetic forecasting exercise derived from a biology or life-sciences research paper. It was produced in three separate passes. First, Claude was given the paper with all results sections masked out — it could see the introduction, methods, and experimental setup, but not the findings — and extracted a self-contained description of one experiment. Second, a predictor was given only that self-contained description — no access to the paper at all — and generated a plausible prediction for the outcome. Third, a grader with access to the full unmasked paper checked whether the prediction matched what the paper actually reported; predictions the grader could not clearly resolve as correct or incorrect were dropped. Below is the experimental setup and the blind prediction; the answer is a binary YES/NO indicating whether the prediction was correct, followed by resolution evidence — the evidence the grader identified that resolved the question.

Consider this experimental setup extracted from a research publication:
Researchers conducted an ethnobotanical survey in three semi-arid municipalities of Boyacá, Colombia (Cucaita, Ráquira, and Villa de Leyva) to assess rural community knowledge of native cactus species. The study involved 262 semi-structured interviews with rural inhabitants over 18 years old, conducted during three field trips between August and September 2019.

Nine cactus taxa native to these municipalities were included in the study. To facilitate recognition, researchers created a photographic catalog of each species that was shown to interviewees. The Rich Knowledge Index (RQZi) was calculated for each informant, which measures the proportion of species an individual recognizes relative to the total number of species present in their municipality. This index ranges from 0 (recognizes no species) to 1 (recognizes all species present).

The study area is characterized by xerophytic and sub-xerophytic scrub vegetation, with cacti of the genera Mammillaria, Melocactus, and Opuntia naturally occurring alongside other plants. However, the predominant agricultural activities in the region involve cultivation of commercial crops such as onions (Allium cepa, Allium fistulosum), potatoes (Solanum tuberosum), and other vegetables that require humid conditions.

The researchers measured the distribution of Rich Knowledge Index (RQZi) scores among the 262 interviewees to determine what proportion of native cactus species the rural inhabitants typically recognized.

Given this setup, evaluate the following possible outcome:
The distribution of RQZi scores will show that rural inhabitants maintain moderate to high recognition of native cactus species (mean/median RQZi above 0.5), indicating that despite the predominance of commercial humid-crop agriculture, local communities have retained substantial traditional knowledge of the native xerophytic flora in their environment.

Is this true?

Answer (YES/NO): NO